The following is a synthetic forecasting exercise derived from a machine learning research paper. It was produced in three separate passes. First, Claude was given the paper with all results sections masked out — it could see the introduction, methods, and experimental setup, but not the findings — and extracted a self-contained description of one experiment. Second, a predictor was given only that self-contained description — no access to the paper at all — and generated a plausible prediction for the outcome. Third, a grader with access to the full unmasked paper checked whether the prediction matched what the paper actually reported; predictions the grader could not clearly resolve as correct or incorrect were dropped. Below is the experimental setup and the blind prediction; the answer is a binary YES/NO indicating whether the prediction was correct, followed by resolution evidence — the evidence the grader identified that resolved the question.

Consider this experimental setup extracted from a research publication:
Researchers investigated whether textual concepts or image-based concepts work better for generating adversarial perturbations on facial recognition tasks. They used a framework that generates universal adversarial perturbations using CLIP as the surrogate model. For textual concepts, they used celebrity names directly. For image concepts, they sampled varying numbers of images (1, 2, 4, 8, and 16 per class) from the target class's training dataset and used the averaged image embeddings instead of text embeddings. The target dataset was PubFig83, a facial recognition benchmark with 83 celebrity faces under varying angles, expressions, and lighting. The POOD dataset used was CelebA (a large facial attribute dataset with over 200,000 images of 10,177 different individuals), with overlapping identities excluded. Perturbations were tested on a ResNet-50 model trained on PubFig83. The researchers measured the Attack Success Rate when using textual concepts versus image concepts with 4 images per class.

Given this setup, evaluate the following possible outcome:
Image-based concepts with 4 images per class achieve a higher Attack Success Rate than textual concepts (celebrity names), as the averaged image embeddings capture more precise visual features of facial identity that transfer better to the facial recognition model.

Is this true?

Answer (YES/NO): YES